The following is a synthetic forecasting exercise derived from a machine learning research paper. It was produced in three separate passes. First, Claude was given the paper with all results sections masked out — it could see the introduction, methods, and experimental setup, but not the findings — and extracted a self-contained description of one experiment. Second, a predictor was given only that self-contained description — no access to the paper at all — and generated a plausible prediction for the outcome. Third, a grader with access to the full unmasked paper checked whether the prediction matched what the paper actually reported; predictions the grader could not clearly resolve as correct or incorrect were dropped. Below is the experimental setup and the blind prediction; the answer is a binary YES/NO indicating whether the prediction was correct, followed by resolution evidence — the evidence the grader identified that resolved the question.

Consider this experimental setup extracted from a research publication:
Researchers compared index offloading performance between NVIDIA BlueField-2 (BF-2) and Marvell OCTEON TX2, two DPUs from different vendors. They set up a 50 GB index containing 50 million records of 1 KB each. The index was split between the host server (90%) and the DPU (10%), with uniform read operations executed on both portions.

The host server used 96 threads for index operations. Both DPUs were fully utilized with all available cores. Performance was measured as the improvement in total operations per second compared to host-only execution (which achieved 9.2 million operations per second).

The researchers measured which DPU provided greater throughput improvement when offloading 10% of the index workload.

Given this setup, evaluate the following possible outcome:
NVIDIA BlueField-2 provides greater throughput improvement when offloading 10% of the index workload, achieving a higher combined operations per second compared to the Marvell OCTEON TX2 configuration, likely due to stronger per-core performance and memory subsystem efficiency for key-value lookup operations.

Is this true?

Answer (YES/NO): NO